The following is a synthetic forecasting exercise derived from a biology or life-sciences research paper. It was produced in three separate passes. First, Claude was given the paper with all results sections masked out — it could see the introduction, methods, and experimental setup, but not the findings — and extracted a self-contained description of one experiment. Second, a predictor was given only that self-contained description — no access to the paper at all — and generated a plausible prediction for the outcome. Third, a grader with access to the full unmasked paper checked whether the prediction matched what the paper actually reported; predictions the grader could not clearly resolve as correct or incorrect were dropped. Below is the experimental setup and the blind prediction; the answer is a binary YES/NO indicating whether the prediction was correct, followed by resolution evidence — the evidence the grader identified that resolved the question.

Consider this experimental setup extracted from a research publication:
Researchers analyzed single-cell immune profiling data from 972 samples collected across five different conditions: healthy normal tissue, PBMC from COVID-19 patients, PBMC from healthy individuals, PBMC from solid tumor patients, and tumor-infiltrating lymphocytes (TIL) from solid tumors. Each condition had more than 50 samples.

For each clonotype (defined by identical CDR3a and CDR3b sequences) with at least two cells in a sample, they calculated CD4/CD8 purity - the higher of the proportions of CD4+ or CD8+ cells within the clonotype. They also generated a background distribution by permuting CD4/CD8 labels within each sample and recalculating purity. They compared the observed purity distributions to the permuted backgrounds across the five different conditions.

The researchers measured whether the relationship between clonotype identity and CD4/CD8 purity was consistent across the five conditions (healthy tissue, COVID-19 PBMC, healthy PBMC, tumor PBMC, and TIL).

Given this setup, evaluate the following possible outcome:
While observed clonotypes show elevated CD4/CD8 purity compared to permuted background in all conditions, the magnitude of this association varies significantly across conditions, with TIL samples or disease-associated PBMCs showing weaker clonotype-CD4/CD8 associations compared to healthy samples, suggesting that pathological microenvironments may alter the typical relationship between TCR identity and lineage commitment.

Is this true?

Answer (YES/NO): NO